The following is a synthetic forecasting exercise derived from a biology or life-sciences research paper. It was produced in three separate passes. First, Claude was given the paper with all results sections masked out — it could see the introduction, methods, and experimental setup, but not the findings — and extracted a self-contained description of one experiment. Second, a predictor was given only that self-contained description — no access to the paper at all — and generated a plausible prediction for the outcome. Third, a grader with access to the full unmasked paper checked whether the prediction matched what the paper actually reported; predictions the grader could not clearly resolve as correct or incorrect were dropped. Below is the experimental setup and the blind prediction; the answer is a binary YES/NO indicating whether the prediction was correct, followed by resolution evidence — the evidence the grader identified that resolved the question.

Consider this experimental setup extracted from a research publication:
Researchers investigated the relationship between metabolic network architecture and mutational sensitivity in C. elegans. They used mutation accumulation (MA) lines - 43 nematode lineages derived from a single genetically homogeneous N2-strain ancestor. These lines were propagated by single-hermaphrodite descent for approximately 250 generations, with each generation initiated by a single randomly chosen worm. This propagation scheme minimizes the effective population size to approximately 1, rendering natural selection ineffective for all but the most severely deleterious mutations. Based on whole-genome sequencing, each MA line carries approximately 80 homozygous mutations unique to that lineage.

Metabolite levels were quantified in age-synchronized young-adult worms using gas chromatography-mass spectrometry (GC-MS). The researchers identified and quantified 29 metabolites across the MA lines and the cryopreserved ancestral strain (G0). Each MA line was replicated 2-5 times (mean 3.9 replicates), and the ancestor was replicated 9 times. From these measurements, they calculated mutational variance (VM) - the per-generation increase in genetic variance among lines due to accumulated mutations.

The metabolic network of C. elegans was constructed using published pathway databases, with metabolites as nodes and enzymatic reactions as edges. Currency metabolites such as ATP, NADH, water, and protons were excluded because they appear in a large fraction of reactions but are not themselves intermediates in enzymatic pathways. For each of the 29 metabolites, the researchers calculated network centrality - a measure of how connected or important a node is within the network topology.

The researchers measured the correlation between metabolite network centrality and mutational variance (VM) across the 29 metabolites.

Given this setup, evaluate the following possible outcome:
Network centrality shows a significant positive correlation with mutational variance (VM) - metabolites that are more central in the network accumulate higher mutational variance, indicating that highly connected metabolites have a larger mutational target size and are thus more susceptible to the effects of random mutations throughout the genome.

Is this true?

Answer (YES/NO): NO